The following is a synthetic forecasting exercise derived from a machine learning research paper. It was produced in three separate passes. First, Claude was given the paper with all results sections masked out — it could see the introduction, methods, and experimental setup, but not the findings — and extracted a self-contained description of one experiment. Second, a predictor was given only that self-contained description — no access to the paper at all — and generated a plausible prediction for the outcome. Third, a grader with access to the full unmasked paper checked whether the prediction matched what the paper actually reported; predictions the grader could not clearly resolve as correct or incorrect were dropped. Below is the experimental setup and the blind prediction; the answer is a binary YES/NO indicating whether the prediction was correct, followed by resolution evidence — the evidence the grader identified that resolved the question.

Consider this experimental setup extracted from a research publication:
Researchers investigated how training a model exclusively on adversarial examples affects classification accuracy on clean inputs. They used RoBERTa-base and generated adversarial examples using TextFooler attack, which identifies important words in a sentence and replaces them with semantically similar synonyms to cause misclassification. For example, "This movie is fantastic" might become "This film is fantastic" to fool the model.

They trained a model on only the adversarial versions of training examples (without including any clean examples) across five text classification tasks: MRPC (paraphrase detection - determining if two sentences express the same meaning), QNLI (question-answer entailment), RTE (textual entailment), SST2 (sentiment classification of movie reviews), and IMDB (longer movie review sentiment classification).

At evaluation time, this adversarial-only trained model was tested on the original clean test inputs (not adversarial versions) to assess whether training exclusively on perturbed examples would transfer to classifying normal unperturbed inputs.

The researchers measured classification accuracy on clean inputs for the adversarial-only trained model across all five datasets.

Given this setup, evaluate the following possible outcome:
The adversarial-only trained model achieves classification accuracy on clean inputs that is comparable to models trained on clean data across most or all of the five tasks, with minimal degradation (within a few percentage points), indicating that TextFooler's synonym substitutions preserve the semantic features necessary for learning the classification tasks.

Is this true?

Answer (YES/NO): NO